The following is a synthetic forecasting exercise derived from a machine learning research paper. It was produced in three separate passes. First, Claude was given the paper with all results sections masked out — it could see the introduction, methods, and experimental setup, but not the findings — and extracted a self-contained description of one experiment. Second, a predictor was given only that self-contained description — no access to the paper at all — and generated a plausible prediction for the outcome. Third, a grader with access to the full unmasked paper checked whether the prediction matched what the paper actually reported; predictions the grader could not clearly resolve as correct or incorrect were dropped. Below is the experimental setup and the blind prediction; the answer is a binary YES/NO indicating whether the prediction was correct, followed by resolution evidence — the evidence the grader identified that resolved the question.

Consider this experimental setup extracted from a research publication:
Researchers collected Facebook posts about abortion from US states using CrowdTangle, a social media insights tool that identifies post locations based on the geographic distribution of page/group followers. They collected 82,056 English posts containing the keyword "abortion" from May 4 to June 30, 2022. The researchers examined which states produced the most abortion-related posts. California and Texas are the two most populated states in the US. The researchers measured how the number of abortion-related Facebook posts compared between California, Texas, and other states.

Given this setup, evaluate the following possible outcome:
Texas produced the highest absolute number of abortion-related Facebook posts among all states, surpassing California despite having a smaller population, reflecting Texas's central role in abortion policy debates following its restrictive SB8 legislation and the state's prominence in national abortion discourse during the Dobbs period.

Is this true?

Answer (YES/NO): NO